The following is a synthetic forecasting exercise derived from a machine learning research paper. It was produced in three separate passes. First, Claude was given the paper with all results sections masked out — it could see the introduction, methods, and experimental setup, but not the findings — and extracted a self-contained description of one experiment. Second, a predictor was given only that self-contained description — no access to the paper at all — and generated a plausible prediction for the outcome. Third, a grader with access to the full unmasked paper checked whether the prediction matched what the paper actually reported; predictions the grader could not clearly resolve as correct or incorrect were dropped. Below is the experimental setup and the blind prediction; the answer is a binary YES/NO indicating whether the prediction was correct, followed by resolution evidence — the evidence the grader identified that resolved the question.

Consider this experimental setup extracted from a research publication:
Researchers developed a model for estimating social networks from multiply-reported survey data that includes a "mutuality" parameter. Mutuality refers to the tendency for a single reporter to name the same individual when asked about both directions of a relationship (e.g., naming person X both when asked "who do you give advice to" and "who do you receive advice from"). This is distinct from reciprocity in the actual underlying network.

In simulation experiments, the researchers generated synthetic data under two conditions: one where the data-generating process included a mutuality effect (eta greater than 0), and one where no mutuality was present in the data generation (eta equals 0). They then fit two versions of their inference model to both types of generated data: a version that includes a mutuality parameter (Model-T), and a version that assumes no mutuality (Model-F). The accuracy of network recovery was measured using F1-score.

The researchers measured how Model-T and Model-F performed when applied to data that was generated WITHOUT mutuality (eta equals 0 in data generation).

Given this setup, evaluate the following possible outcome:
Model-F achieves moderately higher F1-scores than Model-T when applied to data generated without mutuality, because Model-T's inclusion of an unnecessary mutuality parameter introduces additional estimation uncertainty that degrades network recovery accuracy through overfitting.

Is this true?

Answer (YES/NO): NO